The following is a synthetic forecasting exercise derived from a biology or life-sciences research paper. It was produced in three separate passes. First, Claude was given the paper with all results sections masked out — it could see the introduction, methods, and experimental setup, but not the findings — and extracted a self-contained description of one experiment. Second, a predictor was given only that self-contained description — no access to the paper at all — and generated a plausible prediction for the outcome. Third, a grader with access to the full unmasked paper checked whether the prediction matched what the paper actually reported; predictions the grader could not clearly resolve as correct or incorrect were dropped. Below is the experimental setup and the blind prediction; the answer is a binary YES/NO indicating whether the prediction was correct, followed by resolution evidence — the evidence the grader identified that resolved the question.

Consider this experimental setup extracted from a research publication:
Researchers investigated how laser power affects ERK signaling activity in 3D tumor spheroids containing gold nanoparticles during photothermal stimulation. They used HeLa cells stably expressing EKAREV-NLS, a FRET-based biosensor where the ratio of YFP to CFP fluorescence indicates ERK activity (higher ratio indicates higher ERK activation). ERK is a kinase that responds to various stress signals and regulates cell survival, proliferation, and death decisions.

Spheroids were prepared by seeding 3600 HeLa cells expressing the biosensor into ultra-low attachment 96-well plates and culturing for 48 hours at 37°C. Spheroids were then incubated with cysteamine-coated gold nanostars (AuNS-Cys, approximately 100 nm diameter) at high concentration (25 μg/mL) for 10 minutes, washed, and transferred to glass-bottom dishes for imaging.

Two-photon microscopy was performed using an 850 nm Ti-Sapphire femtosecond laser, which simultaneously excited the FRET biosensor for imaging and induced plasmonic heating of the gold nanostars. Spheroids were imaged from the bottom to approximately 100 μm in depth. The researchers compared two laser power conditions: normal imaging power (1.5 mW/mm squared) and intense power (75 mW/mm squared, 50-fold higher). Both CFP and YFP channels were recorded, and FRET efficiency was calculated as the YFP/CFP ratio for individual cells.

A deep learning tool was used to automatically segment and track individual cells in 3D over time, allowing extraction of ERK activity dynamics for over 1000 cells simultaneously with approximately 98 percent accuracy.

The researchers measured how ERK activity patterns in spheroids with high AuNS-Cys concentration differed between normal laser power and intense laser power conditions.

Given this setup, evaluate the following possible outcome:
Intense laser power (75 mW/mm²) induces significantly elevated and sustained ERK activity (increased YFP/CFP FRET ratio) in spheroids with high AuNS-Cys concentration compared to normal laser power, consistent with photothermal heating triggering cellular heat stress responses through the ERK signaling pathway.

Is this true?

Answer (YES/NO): NO